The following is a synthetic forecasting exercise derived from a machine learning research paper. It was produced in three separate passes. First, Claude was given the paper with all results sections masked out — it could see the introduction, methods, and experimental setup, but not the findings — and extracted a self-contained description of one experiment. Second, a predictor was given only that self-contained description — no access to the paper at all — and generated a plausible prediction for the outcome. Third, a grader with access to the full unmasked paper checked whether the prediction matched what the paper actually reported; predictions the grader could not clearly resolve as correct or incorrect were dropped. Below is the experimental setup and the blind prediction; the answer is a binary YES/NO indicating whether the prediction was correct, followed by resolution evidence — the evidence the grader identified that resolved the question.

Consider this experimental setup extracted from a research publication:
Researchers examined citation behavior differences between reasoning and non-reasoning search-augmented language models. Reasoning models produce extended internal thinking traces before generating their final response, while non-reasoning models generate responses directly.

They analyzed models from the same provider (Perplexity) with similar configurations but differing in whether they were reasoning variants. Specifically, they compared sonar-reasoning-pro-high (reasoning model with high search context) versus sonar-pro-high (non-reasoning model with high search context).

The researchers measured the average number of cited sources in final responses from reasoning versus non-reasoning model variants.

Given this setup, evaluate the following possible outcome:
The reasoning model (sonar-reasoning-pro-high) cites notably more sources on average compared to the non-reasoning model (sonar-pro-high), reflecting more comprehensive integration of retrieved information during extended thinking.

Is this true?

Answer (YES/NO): NO